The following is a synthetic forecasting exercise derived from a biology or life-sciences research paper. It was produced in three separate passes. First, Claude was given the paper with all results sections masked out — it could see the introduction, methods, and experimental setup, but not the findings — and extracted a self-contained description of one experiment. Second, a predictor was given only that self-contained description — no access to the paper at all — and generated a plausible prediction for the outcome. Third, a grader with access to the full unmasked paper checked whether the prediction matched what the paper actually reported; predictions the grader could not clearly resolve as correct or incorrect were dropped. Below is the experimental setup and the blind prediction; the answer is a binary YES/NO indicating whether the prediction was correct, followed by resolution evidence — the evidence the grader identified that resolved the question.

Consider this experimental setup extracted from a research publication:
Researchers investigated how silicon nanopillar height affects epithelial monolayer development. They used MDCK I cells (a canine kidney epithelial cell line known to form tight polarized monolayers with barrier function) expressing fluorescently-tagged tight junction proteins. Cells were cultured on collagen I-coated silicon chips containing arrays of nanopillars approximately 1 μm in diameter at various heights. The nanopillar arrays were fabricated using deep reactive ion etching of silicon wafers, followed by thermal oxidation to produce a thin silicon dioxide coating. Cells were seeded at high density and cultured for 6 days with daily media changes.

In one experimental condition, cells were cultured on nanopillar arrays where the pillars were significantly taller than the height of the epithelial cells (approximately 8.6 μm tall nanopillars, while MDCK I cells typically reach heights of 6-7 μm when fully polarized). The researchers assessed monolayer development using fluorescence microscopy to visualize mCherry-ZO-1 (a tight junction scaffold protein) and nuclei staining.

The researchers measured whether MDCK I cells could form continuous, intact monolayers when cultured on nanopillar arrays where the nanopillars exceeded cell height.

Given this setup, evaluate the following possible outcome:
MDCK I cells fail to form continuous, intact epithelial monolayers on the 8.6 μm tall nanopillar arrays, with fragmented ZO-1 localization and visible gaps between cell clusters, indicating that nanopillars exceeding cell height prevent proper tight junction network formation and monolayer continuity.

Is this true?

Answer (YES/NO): NO